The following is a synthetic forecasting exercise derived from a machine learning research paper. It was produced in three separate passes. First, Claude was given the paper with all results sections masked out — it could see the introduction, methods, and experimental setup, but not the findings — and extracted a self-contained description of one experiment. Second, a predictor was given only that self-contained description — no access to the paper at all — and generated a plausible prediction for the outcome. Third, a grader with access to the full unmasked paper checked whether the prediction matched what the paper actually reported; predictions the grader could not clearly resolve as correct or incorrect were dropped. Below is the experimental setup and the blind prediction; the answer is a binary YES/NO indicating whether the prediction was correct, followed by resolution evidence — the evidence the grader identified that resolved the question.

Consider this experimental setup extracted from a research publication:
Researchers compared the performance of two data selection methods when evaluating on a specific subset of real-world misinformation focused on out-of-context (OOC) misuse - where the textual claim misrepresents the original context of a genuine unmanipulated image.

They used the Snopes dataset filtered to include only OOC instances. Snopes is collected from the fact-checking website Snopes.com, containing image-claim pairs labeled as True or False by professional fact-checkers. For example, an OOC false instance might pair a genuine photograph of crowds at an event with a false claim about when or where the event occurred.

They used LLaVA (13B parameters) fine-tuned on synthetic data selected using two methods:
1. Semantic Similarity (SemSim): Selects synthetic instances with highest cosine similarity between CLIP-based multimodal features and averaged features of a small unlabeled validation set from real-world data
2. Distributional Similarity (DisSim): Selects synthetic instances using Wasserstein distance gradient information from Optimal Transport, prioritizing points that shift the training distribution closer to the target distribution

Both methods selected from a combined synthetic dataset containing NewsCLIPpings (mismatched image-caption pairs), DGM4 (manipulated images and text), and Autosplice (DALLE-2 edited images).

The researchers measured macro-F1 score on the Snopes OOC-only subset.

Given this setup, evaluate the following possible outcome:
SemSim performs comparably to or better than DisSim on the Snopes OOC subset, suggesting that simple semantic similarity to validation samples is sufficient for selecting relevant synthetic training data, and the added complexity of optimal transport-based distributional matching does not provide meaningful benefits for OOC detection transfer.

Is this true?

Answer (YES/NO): NO